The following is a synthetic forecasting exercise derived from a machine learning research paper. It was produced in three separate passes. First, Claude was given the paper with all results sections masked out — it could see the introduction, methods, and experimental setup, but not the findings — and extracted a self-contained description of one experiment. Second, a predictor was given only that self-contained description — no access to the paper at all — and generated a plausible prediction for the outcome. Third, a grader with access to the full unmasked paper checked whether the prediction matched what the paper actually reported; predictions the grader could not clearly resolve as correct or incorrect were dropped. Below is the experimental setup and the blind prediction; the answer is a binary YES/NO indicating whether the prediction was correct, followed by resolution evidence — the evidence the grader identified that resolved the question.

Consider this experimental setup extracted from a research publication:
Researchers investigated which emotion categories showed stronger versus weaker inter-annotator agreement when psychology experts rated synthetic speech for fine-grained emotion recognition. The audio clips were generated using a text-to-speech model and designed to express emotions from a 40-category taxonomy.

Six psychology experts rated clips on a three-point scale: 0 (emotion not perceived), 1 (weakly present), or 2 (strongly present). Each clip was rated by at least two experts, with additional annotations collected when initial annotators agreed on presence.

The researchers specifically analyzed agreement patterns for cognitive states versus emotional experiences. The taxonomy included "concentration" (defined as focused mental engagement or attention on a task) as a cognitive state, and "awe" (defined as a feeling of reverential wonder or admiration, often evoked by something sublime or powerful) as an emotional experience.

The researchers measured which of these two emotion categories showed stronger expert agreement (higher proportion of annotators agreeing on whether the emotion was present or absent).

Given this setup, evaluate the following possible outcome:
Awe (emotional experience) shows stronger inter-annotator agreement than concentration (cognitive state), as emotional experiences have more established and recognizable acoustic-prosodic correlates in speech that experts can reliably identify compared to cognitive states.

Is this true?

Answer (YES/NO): NO